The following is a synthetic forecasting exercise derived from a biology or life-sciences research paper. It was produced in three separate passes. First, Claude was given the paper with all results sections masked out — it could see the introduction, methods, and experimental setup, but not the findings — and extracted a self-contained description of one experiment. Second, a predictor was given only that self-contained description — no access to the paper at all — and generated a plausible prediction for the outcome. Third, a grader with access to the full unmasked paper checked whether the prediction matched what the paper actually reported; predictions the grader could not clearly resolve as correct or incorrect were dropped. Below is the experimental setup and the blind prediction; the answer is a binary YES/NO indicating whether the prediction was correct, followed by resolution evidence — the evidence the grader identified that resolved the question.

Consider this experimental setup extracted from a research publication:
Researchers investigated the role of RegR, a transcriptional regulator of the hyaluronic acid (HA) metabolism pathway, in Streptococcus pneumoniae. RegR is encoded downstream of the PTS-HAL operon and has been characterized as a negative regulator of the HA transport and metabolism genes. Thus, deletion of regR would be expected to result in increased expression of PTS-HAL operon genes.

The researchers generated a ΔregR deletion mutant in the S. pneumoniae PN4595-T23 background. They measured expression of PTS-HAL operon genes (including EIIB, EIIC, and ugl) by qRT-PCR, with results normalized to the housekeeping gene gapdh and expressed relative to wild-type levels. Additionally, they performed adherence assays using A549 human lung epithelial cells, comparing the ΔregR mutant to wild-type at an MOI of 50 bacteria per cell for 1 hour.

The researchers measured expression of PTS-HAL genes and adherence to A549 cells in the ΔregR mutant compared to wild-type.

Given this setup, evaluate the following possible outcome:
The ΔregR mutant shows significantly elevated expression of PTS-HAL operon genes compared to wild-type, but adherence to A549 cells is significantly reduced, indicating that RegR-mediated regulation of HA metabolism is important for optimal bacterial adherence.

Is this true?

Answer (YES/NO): NO